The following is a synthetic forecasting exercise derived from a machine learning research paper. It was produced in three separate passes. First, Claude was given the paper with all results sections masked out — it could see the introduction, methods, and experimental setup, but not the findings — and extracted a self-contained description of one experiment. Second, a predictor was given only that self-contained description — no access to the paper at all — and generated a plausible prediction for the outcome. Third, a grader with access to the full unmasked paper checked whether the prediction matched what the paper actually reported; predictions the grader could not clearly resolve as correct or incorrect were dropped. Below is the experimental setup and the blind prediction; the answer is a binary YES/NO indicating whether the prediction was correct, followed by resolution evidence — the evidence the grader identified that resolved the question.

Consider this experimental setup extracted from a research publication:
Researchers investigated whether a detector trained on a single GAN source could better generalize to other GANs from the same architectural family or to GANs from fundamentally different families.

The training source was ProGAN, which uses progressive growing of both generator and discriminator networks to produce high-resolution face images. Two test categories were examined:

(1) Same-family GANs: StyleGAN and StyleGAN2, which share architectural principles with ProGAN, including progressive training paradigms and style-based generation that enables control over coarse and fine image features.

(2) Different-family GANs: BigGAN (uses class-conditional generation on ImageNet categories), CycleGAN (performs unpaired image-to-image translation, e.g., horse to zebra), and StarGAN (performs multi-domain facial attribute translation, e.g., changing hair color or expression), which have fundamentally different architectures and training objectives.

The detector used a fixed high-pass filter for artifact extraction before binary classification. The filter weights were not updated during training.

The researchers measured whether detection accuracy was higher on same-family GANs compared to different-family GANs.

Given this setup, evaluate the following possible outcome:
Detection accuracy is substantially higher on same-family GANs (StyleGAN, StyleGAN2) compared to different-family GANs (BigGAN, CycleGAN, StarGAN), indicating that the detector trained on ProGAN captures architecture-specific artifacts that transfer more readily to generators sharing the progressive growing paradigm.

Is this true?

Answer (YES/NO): NO